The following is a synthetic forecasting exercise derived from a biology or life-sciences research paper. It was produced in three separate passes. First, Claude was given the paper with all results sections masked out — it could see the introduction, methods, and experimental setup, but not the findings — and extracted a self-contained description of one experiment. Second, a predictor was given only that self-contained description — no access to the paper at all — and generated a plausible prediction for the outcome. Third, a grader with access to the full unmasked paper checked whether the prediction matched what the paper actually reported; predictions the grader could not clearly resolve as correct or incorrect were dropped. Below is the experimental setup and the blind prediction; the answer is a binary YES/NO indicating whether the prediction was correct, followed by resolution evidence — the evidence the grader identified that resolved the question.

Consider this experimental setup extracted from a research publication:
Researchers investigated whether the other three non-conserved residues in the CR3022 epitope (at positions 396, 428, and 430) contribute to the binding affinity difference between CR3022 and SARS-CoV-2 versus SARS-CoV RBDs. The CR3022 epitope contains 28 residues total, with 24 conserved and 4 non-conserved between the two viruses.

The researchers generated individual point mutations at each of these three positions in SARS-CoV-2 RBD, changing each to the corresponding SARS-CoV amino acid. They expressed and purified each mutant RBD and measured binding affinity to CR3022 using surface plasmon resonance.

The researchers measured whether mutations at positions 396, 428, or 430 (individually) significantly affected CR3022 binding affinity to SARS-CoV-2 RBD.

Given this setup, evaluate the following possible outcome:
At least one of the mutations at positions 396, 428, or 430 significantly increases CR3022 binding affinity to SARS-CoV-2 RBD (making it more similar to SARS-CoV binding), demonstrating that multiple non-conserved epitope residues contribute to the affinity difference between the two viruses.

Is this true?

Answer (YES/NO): NO